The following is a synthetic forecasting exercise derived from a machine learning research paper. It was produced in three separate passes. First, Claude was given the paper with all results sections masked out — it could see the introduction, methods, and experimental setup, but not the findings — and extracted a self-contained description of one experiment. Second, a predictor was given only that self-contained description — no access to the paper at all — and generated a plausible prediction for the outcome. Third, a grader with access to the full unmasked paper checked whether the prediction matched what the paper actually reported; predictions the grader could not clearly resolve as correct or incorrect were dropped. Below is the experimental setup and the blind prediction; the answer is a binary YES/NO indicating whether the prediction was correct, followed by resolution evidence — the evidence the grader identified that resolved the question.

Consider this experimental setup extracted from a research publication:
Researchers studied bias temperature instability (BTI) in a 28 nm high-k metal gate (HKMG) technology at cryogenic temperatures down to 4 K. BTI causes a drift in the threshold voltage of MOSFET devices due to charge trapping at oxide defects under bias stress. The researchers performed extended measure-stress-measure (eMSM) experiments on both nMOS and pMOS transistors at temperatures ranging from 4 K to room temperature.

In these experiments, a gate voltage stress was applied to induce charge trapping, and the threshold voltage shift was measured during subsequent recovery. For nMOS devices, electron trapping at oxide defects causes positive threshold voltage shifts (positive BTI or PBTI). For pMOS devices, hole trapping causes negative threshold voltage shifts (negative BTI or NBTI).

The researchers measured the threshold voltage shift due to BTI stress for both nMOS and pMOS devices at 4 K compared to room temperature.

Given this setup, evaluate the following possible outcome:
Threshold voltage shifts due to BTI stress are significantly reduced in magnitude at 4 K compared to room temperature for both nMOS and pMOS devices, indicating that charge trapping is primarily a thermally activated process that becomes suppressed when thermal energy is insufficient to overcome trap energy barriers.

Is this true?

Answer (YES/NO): NO